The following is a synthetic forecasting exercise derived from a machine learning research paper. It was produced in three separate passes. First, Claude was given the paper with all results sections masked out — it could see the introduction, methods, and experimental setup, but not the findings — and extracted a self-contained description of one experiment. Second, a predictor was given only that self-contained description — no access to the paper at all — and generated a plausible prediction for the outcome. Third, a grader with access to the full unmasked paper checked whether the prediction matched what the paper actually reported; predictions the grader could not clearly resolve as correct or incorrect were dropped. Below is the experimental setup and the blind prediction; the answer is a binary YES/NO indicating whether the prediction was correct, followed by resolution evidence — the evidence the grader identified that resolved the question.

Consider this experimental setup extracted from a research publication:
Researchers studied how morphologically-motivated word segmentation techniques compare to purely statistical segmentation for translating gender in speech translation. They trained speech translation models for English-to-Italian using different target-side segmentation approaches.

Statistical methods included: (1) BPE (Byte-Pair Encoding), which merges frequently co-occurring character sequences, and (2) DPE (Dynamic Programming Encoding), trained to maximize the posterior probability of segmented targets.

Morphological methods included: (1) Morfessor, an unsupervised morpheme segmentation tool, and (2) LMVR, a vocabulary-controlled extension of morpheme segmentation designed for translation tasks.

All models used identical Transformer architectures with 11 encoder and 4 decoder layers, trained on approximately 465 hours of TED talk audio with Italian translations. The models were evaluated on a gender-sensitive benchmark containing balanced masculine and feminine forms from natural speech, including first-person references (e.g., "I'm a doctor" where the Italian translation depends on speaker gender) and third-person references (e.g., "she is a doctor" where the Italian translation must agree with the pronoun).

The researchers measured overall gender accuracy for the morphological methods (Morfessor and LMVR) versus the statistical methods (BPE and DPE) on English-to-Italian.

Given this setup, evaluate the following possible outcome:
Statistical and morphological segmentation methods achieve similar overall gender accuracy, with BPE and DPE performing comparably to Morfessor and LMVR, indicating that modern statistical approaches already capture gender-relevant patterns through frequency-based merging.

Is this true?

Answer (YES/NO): YES